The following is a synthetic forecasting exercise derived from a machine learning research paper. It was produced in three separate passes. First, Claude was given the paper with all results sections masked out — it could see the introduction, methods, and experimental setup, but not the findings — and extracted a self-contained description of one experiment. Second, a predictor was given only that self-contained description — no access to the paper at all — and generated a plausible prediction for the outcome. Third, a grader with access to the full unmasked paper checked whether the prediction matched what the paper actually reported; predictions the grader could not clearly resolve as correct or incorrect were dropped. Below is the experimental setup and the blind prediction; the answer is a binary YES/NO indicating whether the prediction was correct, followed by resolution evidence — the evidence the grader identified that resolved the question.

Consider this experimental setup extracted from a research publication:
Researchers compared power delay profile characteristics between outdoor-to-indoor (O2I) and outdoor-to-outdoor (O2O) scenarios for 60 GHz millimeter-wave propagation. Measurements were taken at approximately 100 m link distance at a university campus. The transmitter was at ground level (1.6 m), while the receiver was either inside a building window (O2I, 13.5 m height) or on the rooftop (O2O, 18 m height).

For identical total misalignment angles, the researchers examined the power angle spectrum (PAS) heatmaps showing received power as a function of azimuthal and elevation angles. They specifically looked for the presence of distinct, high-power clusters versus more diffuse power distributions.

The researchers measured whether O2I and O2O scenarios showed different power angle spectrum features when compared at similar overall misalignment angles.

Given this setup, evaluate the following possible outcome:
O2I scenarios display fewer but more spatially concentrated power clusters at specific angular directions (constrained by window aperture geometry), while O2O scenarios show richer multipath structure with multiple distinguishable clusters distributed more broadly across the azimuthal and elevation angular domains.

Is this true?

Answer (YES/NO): NO